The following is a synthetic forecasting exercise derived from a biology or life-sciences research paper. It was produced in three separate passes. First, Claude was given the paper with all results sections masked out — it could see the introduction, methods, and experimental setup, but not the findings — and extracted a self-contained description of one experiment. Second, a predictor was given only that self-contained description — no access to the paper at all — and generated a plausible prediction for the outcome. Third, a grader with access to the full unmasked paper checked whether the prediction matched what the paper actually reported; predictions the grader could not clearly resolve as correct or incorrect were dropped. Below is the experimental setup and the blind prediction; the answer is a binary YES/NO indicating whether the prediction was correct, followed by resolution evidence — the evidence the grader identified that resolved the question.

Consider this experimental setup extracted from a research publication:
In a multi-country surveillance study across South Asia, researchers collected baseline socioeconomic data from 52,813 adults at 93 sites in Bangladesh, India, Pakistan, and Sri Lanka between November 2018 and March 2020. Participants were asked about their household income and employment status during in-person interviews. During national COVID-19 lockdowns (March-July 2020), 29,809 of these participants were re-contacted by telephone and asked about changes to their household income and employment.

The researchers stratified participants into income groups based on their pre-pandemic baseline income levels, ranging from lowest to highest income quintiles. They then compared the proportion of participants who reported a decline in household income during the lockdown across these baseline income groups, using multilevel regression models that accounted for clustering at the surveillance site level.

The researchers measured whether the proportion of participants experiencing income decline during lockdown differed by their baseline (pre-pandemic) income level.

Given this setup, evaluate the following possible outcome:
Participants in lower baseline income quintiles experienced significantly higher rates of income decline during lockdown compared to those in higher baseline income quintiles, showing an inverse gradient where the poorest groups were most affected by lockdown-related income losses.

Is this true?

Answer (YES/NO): YES